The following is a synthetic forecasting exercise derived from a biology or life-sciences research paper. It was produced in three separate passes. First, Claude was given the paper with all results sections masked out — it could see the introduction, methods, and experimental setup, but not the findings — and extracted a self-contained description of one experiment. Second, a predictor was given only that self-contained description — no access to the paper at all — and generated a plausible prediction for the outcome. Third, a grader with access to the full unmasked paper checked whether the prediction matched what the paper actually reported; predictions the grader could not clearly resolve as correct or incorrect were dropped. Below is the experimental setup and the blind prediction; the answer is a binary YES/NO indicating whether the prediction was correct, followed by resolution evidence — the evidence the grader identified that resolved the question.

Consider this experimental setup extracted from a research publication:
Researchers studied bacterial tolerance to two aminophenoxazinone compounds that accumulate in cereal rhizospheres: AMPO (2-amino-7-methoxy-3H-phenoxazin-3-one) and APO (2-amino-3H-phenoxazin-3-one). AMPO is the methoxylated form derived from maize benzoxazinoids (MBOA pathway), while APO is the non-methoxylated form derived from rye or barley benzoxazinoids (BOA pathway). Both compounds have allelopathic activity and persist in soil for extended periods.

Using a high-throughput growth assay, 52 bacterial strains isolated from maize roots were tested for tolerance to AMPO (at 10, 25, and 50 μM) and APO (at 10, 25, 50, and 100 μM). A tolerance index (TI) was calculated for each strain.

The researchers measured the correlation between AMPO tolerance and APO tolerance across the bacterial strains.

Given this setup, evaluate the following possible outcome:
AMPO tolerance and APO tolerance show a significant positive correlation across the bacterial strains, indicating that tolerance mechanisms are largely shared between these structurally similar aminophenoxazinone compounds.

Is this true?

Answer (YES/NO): NO